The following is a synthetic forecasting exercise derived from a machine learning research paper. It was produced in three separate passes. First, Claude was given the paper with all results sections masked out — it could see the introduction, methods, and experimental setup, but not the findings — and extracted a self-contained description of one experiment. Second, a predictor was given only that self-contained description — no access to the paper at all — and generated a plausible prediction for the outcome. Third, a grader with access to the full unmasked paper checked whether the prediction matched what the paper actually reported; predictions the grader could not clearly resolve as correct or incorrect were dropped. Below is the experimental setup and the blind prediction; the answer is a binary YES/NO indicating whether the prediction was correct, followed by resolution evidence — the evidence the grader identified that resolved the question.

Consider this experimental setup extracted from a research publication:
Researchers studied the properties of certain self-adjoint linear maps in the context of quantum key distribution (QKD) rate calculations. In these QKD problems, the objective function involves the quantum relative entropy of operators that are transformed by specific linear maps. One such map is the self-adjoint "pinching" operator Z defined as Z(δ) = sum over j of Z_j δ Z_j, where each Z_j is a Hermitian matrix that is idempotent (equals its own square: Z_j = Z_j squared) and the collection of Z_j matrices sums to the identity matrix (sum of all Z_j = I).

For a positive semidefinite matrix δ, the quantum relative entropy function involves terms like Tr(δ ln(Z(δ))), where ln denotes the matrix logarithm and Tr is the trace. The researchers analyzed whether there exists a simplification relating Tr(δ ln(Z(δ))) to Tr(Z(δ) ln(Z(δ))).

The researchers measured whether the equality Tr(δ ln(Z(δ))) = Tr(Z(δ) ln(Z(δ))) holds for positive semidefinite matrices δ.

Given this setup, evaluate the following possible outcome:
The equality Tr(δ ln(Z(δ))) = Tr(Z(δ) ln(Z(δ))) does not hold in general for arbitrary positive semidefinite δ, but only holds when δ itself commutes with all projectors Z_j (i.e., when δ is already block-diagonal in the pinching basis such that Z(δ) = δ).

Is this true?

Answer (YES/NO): NO